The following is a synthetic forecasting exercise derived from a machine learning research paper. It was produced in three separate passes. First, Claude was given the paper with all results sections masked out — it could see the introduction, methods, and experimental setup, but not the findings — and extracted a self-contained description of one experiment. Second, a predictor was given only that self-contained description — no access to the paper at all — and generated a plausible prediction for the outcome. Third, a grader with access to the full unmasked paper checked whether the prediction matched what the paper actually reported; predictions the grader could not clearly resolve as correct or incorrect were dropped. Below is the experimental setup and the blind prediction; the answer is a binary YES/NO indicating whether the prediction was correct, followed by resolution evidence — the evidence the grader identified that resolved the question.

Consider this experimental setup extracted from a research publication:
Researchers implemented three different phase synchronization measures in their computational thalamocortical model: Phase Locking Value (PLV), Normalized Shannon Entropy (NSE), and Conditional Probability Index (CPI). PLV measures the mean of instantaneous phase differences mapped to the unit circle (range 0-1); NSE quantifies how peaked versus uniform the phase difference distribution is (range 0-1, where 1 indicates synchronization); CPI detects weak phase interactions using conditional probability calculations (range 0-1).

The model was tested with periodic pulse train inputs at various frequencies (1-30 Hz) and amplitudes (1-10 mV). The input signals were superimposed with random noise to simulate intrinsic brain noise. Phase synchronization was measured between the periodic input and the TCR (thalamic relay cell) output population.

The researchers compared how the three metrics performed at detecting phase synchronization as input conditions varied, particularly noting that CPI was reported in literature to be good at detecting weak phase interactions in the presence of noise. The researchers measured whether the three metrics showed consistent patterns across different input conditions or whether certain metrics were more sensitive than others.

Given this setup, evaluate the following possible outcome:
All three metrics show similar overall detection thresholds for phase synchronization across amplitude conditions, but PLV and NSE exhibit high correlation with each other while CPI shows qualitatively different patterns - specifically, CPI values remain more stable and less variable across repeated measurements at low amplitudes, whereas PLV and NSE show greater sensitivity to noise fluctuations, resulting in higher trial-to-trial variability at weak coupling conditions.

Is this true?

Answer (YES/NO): NO